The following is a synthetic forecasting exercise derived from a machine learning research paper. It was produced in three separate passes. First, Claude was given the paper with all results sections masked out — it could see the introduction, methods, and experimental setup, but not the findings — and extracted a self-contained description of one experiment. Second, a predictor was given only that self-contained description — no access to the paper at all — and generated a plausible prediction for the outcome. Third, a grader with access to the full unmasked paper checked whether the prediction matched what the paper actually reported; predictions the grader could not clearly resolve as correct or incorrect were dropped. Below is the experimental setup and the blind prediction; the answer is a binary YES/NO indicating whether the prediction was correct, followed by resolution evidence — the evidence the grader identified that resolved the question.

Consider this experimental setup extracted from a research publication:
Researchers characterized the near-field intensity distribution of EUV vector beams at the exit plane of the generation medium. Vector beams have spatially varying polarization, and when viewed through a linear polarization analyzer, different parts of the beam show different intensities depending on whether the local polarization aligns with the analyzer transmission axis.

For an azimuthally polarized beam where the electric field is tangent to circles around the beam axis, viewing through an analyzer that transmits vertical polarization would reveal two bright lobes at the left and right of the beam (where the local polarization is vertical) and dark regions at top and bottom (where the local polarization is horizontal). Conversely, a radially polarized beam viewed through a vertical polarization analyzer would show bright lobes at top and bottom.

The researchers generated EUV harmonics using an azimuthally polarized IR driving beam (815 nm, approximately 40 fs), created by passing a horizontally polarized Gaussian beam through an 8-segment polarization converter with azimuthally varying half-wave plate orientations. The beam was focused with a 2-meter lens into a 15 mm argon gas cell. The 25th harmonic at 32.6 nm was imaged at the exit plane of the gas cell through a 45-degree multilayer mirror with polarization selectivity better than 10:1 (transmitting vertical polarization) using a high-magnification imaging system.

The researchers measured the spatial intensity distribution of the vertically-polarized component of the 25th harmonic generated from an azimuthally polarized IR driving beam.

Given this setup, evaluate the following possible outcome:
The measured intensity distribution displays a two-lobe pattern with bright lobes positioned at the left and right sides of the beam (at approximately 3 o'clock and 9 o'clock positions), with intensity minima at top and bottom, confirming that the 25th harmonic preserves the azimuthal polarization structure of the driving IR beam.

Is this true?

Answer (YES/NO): YES